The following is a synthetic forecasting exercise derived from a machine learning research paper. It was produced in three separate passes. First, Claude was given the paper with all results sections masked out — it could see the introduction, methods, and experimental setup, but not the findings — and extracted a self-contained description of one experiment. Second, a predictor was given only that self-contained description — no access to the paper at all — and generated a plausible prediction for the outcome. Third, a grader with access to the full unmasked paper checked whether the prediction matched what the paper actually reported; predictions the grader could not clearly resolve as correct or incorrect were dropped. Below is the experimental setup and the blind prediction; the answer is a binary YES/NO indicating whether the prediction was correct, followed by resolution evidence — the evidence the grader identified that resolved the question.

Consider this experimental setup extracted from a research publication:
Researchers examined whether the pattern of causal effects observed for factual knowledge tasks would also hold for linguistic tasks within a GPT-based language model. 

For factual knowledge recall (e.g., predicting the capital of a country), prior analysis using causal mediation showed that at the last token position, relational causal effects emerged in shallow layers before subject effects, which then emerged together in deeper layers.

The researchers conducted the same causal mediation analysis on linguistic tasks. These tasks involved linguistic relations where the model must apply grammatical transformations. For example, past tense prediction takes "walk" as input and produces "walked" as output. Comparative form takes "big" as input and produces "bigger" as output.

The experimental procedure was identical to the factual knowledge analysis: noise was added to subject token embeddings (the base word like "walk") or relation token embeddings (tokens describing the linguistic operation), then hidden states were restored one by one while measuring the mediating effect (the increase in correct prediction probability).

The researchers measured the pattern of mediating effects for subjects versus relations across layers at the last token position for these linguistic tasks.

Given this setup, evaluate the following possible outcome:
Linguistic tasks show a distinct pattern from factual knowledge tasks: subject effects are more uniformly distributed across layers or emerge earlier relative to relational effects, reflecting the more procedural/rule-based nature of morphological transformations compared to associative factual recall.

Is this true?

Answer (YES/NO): YES